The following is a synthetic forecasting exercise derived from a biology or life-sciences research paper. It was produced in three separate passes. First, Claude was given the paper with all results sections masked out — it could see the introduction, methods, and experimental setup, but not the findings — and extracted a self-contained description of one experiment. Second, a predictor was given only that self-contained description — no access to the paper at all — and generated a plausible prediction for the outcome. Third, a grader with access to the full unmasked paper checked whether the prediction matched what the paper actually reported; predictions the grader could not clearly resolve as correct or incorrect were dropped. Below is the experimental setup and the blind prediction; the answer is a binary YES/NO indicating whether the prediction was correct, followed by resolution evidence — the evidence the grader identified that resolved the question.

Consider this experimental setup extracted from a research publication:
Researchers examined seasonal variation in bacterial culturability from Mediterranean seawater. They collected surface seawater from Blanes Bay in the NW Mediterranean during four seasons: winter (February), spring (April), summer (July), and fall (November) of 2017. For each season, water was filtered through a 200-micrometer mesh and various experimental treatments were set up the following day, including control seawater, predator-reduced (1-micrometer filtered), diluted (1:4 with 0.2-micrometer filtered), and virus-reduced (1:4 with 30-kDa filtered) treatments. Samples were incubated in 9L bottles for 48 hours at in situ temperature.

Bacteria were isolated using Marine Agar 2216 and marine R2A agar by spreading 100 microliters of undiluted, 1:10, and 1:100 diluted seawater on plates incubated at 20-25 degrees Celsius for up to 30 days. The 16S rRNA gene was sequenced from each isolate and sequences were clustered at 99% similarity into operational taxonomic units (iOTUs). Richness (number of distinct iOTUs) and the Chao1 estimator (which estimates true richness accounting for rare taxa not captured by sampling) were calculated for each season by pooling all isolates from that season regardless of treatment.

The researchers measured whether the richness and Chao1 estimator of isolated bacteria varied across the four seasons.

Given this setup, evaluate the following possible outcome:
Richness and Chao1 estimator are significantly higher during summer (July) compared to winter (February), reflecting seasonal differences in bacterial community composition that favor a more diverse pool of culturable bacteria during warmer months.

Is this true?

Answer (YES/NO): NO